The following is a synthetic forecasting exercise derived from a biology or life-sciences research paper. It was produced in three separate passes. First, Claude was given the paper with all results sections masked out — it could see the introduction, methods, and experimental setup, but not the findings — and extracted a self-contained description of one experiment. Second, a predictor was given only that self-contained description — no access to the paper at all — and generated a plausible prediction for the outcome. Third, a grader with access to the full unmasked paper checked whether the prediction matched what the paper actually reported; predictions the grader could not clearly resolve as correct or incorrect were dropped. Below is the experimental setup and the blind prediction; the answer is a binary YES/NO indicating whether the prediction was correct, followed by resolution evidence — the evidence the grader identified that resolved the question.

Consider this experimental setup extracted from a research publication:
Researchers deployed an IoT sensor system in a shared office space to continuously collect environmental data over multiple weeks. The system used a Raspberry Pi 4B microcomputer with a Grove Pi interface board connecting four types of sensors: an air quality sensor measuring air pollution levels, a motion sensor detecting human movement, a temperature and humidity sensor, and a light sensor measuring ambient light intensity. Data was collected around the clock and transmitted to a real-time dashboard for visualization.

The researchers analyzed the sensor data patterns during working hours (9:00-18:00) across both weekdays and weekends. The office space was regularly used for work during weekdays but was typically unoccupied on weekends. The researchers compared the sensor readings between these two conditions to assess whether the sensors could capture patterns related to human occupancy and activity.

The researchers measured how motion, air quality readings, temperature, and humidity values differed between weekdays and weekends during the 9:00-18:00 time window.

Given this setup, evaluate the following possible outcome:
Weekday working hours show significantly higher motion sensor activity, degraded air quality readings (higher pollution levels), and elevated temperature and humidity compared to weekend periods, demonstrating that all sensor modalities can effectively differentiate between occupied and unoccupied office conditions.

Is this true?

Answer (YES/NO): NO